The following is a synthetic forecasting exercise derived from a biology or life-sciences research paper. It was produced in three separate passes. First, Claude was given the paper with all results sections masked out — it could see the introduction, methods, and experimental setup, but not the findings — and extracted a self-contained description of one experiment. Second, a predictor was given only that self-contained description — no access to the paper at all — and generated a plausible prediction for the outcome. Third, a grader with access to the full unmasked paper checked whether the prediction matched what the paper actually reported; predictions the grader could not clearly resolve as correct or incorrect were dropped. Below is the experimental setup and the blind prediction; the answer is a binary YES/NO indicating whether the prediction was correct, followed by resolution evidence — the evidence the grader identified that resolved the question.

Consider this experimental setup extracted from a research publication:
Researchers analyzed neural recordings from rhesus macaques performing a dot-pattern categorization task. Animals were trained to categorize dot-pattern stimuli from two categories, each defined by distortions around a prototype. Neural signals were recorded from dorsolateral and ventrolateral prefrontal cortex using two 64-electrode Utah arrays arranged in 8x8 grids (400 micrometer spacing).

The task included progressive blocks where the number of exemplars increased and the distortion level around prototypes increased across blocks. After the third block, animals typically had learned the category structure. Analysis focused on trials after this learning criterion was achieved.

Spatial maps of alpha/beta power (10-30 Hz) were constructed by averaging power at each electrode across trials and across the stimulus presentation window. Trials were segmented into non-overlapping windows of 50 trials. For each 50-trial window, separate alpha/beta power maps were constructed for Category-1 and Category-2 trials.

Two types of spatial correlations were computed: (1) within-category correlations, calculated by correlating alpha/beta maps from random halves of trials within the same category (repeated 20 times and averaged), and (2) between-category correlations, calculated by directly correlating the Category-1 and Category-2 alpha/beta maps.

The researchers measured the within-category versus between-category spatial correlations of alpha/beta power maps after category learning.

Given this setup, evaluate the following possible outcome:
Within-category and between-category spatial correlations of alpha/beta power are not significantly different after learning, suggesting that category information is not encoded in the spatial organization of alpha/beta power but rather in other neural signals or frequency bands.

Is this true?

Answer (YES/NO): NO